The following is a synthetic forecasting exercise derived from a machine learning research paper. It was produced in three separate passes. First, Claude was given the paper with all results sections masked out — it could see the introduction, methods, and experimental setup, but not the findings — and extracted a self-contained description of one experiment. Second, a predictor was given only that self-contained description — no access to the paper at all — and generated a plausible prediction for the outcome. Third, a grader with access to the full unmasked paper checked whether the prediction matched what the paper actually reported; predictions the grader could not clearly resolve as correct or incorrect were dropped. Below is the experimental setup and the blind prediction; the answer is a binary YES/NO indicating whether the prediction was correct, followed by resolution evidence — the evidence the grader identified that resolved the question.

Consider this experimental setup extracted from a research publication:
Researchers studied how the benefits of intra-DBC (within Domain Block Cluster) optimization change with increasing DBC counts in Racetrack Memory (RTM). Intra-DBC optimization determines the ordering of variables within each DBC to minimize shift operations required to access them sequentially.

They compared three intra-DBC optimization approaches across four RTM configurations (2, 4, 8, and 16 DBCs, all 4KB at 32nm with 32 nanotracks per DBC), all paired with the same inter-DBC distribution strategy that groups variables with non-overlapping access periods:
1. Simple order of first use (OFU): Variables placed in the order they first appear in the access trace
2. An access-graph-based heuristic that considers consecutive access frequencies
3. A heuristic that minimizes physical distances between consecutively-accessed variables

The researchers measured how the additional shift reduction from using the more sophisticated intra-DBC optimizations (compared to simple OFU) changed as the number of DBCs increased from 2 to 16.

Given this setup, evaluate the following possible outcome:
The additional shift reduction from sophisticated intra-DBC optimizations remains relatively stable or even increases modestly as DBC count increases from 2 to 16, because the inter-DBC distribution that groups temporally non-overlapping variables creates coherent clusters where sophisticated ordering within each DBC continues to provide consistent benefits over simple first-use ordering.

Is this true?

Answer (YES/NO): NO